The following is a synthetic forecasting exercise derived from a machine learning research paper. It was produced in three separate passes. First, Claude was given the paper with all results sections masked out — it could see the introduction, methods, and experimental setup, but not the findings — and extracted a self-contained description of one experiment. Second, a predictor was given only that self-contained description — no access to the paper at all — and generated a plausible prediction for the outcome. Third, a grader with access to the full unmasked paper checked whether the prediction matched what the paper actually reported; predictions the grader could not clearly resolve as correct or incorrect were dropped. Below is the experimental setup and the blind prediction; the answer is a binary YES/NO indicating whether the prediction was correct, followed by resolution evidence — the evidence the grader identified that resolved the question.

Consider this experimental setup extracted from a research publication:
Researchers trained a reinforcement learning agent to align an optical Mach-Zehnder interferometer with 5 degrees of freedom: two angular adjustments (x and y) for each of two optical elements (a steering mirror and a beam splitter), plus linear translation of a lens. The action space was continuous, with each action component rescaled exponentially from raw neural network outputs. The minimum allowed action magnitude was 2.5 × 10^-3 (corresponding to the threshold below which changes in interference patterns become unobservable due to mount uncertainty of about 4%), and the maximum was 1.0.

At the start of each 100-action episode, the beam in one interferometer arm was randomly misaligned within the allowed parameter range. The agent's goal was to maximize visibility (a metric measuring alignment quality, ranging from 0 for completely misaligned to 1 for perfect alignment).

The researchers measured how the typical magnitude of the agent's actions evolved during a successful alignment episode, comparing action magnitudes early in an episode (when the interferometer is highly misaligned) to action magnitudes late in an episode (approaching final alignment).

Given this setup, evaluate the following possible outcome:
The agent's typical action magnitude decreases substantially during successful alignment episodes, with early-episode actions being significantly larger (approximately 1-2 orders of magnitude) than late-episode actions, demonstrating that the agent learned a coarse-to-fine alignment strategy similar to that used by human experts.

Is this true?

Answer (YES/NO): YES